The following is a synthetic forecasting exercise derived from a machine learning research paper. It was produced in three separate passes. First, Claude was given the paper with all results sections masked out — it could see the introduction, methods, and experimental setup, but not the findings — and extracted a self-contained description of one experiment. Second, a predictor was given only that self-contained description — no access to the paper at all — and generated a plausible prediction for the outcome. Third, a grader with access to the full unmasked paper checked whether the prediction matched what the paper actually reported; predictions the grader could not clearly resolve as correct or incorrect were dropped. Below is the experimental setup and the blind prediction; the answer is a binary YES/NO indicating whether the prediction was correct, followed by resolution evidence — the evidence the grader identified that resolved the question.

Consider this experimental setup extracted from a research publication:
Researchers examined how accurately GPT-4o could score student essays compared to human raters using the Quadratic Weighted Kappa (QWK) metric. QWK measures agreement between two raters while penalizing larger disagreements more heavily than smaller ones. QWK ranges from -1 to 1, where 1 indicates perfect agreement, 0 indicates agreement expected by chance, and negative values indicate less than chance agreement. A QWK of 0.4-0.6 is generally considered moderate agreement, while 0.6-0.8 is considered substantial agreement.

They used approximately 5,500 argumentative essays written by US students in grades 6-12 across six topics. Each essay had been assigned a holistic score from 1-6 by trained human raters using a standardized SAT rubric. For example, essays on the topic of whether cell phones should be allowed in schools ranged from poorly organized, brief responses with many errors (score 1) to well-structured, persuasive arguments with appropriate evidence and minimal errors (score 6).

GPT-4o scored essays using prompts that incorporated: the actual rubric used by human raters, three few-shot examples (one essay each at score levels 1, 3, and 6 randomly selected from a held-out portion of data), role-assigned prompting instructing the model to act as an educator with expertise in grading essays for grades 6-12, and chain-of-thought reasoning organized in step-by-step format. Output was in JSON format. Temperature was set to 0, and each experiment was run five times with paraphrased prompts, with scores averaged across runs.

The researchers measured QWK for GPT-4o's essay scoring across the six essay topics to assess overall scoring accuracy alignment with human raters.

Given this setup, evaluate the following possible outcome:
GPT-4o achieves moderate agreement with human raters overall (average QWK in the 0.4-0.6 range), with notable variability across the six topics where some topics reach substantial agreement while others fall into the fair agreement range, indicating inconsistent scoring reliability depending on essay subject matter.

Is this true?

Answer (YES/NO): NO